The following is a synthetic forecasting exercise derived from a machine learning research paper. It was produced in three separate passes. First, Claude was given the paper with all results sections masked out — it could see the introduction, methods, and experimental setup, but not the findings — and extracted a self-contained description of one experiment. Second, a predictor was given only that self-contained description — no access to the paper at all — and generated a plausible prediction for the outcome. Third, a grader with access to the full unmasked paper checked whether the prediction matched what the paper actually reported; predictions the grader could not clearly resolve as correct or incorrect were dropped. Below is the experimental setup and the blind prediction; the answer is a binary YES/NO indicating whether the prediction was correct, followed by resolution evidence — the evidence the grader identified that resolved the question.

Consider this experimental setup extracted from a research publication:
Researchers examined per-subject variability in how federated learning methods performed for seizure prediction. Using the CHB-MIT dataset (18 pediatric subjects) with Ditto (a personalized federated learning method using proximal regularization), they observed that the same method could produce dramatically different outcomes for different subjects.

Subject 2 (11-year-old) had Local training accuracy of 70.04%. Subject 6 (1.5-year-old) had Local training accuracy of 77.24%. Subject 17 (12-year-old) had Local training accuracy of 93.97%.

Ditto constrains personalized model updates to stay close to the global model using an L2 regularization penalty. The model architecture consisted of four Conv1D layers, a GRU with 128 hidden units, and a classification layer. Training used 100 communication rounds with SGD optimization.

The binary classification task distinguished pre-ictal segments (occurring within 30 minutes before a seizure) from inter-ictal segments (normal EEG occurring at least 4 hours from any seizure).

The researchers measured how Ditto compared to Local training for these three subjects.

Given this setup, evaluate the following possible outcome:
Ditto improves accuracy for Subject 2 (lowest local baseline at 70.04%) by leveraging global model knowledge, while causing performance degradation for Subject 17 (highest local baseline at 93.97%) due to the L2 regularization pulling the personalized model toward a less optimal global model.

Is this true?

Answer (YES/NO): YES